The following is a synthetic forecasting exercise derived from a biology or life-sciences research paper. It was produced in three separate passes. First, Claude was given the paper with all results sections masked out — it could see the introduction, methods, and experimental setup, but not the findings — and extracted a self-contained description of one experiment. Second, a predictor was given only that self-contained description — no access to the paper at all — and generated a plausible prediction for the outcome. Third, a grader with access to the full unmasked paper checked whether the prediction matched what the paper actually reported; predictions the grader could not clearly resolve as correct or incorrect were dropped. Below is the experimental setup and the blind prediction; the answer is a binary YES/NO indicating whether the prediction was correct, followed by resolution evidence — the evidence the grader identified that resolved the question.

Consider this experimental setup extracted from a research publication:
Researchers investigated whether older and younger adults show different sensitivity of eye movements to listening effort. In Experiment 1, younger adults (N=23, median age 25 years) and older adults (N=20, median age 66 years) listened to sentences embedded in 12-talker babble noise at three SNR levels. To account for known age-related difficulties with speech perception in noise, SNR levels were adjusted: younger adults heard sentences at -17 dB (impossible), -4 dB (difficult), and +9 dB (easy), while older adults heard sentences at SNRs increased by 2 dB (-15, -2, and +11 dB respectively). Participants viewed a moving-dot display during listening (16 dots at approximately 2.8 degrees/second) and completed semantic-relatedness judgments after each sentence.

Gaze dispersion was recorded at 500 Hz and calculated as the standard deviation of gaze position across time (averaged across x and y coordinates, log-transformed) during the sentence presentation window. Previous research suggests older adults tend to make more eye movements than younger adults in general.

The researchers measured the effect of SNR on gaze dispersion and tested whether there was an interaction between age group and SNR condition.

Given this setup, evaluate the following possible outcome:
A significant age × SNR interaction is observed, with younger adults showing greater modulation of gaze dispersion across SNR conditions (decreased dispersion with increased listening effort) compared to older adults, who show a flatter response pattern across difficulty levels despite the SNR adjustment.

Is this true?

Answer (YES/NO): NO